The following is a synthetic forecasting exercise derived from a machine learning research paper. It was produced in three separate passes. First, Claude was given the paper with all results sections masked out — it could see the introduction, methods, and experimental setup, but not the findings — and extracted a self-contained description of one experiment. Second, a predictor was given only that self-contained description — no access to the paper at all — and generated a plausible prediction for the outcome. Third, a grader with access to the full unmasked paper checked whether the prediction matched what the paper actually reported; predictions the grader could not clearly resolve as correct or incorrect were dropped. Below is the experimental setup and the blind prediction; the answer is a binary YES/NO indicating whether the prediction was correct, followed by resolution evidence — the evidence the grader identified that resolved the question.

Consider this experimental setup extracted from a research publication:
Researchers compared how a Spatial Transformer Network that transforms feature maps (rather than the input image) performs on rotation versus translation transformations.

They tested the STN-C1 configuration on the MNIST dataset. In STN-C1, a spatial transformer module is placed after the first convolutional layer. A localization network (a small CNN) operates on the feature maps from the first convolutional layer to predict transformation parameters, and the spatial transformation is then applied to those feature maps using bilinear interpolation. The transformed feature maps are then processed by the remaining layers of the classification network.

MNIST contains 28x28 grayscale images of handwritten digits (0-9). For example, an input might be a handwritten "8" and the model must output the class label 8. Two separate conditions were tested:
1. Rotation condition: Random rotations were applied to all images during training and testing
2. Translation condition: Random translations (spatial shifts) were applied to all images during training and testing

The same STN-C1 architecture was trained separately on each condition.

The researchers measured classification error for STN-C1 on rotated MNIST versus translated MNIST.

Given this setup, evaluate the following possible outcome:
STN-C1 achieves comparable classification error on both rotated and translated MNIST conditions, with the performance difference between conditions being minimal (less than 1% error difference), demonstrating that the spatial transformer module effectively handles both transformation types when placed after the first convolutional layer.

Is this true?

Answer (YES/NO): NO